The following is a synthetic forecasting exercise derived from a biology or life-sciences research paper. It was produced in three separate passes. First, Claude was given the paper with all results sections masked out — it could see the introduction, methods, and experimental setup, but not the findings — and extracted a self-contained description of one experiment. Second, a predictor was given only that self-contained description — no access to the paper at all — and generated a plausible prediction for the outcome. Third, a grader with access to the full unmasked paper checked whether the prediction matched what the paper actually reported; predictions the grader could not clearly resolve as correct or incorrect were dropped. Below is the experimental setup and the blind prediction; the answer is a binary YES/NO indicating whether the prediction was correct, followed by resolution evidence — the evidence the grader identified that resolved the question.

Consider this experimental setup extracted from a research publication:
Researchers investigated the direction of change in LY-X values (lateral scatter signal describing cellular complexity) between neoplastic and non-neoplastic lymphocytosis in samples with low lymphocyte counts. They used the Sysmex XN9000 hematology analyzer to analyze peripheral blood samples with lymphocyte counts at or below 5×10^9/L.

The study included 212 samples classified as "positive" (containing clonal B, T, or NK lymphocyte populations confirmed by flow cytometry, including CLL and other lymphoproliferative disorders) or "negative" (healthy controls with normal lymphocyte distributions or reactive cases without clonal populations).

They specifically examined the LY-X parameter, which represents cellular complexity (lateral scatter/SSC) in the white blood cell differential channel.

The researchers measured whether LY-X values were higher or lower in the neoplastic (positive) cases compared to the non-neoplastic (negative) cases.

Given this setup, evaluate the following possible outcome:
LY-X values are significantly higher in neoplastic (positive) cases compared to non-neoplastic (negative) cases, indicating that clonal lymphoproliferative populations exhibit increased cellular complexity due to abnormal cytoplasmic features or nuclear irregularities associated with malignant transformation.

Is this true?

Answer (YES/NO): YES